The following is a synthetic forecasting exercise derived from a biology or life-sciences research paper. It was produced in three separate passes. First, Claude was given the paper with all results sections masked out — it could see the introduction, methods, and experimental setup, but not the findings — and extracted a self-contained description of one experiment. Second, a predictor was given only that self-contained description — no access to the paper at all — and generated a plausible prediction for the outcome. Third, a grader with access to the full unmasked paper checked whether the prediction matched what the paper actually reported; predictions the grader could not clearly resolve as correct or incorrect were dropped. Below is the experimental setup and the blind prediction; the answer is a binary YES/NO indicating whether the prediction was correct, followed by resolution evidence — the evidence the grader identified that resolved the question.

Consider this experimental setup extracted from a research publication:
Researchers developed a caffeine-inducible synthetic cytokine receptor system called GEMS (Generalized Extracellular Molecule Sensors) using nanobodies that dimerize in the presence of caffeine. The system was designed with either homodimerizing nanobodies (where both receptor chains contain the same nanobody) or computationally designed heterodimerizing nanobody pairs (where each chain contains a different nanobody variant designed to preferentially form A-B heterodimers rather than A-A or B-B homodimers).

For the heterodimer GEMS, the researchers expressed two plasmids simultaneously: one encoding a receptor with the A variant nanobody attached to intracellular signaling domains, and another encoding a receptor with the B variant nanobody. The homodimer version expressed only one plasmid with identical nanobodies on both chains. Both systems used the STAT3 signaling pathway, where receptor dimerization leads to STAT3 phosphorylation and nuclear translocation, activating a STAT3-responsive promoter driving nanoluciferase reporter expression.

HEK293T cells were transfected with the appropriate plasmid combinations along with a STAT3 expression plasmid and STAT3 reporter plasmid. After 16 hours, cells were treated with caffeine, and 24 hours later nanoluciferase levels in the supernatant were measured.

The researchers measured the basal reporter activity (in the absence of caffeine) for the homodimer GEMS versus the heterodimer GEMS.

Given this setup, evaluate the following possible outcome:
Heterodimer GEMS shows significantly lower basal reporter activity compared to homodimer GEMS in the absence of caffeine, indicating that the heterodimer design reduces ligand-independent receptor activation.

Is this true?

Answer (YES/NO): NO